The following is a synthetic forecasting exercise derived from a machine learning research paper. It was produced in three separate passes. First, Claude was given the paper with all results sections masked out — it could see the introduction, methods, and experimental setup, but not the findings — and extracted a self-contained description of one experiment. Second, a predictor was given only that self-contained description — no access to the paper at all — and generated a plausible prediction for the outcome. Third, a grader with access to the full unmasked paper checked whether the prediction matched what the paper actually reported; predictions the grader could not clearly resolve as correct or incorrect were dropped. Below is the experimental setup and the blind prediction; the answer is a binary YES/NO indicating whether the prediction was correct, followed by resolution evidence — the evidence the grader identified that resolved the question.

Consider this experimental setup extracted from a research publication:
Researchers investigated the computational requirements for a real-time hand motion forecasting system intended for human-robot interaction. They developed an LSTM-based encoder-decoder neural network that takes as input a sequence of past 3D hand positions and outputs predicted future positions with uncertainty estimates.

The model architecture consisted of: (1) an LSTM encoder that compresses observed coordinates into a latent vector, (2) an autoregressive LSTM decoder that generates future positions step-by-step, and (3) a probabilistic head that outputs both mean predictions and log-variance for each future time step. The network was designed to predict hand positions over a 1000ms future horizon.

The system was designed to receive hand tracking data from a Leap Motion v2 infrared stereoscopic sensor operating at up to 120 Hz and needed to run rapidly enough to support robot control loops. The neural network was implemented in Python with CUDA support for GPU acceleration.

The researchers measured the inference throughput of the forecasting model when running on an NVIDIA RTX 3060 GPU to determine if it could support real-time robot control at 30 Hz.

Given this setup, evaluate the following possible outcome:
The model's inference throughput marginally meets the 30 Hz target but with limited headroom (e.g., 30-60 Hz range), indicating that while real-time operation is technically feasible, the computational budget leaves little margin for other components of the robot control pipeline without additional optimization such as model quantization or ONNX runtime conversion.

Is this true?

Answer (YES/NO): NO